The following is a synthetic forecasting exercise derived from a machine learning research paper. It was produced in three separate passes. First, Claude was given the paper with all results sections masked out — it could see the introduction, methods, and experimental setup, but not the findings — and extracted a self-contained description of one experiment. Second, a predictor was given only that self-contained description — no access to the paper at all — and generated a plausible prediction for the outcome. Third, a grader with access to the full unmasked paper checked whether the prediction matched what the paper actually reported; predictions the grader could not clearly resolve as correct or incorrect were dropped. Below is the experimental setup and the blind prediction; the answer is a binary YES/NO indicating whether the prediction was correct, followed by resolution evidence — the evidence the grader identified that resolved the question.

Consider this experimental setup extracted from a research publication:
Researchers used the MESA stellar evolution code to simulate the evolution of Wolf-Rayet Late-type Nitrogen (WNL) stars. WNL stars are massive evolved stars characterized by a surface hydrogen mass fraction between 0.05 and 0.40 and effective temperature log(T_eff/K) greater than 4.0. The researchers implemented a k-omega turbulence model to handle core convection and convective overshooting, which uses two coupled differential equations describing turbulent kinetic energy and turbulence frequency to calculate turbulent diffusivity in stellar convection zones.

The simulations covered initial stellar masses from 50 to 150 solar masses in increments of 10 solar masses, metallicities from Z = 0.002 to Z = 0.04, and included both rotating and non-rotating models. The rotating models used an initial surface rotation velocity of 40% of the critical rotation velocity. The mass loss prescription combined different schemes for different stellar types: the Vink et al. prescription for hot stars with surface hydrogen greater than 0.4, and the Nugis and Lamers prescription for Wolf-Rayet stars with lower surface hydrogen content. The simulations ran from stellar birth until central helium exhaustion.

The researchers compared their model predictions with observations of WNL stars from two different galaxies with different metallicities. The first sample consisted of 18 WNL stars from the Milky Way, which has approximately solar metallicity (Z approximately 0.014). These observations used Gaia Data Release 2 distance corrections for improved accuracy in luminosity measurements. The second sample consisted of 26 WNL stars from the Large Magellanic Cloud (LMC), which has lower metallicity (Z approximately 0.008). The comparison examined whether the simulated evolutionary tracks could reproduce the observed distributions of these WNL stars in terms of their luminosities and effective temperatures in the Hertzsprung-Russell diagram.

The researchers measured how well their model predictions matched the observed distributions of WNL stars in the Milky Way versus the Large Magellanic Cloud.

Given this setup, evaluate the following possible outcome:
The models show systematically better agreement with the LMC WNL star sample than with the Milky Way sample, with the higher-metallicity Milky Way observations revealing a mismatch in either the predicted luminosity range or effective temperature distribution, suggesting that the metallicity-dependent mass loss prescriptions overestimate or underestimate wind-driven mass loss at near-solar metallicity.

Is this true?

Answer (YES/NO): NO